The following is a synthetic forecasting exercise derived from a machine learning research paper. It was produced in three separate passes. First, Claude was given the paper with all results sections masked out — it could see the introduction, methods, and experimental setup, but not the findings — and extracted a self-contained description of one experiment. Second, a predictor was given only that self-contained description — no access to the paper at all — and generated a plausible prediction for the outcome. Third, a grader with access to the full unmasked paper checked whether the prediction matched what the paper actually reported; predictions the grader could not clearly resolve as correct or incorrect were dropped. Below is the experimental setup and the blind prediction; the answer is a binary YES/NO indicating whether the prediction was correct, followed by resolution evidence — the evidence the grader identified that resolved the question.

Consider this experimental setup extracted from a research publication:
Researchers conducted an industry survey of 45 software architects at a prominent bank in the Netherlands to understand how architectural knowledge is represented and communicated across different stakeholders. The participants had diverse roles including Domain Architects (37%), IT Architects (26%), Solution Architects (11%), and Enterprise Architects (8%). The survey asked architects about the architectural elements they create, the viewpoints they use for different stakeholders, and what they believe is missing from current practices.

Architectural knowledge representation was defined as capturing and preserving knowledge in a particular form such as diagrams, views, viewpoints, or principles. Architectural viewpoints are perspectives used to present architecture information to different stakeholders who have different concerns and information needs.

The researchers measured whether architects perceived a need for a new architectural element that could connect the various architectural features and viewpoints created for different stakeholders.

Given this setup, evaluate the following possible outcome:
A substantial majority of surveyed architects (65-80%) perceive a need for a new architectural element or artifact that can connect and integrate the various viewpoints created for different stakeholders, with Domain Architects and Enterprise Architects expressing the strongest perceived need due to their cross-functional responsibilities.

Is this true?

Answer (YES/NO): NO